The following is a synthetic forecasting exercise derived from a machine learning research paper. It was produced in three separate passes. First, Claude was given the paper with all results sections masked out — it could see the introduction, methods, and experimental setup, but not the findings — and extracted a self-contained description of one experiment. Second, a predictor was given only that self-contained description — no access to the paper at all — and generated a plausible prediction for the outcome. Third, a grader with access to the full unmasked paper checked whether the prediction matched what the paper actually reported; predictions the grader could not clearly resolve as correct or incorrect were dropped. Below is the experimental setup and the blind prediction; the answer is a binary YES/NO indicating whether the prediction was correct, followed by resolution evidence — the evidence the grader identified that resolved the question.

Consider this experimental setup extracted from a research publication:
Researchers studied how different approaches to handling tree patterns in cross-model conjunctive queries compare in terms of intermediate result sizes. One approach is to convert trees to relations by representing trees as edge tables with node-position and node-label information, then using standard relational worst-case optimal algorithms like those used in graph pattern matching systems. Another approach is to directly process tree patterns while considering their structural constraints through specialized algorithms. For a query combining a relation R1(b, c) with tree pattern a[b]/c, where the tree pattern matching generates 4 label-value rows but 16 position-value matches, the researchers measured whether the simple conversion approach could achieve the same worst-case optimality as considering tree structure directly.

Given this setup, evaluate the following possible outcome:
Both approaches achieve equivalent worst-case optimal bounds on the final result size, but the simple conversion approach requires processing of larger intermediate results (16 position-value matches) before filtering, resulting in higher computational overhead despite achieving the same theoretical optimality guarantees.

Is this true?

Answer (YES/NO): NO